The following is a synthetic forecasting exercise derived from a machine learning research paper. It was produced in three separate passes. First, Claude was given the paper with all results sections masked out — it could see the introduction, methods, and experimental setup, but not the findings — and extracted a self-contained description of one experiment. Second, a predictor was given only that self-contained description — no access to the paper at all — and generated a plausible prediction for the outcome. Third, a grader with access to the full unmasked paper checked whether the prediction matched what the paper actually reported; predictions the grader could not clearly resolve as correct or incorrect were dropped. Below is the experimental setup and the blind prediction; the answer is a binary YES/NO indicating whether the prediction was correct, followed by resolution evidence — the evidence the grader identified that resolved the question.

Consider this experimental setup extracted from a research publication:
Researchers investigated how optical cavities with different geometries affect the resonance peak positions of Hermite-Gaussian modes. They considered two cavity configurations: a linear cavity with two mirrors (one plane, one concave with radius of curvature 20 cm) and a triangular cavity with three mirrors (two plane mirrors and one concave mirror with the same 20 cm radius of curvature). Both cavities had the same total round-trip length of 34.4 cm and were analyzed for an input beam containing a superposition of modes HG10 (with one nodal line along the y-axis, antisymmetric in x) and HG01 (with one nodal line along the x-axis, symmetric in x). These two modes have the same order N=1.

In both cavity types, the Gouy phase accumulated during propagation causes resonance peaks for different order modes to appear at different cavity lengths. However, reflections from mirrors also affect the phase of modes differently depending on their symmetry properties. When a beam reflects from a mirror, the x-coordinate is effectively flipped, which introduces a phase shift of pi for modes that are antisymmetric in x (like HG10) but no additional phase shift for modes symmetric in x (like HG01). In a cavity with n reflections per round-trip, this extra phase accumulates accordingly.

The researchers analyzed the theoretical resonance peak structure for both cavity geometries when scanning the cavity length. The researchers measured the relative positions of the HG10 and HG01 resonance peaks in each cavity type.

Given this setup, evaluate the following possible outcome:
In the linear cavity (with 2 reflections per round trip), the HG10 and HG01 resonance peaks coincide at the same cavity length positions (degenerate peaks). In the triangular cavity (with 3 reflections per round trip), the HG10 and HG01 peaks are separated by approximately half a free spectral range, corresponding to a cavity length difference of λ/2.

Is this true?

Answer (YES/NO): YES